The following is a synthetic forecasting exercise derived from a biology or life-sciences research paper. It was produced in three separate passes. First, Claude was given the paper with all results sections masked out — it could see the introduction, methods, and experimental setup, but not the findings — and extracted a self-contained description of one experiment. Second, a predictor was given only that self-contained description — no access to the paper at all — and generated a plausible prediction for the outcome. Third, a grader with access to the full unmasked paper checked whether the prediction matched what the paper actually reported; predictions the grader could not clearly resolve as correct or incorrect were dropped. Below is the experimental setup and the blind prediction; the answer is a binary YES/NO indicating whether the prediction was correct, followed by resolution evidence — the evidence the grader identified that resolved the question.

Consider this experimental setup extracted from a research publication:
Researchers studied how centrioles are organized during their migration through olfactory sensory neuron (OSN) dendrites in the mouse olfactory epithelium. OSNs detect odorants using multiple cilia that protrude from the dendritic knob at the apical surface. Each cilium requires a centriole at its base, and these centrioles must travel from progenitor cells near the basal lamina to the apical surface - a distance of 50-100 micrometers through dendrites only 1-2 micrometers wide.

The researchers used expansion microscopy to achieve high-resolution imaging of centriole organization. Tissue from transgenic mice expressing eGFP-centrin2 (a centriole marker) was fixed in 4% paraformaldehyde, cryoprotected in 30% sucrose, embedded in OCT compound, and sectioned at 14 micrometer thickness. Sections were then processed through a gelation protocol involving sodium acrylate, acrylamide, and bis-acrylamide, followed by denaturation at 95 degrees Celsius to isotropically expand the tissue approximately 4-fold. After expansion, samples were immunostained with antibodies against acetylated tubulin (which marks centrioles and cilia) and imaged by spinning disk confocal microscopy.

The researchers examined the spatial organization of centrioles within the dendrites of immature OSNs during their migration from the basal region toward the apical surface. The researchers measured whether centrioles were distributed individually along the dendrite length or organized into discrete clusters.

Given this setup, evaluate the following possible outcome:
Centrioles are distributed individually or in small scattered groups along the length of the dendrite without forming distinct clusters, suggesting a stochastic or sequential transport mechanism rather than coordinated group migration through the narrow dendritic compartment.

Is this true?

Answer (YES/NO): NO